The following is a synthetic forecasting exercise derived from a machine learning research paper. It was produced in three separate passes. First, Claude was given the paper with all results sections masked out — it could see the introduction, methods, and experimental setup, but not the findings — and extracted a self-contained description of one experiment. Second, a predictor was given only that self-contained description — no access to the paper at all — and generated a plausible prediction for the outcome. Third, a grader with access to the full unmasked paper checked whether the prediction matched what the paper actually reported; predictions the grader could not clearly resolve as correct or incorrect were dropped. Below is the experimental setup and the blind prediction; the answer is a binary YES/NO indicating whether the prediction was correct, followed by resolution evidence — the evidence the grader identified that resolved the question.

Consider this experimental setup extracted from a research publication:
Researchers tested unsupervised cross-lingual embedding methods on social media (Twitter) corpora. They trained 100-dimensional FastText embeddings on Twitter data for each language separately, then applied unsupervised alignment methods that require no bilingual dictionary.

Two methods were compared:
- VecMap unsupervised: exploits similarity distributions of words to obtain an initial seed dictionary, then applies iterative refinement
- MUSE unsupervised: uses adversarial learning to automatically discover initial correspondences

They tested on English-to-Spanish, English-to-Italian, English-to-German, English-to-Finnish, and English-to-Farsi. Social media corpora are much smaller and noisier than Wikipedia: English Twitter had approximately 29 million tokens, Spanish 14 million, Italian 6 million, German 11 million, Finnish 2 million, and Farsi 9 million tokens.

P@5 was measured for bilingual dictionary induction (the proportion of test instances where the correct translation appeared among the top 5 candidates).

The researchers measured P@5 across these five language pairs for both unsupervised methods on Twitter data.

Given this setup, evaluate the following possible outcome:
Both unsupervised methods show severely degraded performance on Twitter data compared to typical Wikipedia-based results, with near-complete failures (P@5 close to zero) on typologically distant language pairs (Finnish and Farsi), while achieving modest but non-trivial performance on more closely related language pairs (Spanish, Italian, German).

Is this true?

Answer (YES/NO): NO